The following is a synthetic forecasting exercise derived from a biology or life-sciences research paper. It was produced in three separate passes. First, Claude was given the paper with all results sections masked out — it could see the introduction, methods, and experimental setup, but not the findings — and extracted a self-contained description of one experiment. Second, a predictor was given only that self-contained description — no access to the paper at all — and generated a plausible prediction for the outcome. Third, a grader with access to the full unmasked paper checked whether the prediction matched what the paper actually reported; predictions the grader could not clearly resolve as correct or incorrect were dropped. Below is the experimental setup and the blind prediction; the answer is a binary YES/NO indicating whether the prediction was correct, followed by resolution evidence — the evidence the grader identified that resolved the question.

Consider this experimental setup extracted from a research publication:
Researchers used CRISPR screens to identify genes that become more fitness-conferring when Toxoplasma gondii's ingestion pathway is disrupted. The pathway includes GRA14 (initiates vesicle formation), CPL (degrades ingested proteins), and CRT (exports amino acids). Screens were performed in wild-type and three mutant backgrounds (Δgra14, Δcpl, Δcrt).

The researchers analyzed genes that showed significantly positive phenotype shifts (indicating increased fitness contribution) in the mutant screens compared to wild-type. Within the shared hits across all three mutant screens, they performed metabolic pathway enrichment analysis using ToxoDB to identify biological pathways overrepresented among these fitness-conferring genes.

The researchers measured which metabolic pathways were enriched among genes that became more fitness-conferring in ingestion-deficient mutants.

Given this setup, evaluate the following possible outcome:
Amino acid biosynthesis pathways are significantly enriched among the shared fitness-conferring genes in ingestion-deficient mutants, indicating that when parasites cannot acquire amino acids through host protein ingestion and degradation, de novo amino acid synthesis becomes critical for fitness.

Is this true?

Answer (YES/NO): NO